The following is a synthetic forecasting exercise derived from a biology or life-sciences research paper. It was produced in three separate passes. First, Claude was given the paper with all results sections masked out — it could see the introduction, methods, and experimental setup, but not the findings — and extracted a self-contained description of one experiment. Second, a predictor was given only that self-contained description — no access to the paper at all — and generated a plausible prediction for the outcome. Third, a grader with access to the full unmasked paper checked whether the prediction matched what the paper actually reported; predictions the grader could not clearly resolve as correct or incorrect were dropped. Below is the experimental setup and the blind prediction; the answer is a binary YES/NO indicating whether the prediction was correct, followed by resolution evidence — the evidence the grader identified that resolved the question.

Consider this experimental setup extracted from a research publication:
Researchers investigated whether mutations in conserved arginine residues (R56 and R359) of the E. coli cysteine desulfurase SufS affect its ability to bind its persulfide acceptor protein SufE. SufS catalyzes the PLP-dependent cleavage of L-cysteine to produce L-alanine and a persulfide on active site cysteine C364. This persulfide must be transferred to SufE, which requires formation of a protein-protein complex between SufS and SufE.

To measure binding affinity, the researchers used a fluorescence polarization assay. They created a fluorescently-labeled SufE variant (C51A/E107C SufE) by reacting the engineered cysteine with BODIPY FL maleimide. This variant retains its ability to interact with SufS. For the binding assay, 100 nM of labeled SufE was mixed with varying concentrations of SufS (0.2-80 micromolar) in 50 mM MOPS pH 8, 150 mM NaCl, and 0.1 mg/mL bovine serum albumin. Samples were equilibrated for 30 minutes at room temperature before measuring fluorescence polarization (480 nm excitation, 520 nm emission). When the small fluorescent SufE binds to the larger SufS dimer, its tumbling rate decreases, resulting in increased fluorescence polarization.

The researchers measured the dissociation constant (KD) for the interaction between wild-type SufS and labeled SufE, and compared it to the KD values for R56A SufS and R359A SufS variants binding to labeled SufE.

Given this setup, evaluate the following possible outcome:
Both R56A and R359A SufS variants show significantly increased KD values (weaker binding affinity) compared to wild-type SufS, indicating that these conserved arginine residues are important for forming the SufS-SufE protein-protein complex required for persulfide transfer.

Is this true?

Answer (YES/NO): NO